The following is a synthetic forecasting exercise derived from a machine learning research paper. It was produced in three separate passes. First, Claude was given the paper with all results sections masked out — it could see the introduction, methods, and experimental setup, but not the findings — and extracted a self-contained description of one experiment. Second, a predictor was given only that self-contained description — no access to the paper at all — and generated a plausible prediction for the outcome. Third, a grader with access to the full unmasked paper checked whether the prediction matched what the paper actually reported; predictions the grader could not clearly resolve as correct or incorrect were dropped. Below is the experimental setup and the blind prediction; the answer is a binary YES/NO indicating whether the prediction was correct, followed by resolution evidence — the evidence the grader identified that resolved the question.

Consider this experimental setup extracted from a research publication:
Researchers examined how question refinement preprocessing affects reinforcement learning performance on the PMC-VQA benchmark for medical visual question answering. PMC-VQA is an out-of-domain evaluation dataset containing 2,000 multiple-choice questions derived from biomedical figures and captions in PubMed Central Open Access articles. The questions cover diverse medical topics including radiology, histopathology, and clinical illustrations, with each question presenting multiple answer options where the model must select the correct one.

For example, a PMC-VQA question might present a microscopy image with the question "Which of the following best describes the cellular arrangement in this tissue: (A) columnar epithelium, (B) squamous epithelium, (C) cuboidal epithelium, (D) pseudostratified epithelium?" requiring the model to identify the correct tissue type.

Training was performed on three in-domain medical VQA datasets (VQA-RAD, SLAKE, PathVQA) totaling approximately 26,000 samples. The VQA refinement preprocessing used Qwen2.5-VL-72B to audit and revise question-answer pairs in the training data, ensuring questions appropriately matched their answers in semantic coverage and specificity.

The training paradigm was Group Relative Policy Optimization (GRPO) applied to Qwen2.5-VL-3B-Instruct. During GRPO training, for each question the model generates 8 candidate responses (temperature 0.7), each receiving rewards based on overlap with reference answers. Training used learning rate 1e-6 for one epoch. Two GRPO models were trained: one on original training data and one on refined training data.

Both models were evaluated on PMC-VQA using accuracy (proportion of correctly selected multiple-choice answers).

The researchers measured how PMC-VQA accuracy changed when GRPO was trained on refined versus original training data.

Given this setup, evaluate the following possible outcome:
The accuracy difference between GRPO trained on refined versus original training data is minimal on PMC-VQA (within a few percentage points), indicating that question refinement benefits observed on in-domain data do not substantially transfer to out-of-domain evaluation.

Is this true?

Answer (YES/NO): NO